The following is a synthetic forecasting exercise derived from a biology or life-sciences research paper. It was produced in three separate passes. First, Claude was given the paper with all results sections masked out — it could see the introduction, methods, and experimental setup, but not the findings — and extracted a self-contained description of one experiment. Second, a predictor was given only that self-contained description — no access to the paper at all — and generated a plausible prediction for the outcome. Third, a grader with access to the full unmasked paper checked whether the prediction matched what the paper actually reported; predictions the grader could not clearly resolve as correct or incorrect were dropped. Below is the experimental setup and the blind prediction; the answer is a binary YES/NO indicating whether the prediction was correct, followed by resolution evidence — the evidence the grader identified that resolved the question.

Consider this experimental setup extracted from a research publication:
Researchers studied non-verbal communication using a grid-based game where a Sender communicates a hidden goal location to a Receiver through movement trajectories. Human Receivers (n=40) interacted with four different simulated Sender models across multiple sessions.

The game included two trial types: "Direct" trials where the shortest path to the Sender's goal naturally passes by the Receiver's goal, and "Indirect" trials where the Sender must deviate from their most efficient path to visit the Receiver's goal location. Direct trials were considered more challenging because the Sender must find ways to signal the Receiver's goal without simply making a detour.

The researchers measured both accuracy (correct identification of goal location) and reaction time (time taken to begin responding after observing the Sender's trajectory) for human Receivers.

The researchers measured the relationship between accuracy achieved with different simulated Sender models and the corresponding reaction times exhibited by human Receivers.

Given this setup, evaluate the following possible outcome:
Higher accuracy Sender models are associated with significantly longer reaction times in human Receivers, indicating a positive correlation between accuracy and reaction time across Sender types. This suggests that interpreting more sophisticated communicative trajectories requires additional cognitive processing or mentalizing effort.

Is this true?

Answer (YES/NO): NO